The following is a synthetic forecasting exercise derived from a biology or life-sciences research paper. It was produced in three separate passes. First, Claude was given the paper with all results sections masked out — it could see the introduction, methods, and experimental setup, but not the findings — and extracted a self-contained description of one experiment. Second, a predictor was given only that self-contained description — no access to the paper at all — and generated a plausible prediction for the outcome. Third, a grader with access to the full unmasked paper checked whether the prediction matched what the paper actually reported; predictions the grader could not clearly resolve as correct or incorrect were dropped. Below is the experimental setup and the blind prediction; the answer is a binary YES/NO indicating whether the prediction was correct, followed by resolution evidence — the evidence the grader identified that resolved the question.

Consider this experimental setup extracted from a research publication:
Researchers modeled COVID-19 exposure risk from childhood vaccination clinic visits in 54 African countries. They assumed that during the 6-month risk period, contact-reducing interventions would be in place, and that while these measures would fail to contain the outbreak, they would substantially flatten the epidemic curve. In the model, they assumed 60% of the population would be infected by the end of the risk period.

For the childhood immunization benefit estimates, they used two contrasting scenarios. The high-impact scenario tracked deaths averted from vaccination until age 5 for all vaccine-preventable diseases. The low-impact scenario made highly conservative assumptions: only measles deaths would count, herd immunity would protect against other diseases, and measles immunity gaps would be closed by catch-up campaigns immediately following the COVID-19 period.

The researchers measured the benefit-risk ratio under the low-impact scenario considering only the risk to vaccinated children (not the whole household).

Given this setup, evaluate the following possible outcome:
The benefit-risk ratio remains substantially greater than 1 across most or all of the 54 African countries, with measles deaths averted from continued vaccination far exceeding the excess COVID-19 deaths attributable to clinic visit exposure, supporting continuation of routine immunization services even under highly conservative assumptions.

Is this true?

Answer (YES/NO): YES